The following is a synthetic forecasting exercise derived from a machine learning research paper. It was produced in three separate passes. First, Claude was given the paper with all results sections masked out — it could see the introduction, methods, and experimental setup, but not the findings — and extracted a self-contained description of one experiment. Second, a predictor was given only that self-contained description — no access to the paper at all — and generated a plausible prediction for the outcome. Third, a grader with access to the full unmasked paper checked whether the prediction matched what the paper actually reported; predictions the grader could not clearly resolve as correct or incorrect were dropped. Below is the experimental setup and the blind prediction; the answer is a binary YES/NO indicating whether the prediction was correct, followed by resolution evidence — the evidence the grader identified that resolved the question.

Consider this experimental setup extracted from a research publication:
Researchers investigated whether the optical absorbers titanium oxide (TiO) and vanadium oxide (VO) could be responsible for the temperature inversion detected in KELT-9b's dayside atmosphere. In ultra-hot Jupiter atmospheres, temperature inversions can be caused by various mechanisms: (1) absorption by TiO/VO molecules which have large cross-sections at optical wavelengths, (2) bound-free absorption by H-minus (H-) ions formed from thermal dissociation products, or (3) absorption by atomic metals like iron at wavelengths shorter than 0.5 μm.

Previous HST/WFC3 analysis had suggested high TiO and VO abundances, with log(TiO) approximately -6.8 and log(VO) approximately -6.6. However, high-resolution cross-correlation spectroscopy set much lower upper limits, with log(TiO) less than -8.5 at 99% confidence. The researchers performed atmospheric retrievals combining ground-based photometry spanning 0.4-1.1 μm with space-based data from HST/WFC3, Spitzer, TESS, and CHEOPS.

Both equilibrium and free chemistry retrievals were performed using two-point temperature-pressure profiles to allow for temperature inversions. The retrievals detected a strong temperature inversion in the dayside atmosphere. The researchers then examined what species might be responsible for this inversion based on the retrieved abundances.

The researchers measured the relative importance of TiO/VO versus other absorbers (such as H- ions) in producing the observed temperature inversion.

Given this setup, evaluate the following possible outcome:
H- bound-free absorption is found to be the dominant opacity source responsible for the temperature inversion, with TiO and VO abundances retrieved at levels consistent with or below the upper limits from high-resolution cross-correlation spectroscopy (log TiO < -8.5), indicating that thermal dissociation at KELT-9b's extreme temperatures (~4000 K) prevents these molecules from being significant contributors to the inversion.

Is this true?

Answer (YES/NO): YES